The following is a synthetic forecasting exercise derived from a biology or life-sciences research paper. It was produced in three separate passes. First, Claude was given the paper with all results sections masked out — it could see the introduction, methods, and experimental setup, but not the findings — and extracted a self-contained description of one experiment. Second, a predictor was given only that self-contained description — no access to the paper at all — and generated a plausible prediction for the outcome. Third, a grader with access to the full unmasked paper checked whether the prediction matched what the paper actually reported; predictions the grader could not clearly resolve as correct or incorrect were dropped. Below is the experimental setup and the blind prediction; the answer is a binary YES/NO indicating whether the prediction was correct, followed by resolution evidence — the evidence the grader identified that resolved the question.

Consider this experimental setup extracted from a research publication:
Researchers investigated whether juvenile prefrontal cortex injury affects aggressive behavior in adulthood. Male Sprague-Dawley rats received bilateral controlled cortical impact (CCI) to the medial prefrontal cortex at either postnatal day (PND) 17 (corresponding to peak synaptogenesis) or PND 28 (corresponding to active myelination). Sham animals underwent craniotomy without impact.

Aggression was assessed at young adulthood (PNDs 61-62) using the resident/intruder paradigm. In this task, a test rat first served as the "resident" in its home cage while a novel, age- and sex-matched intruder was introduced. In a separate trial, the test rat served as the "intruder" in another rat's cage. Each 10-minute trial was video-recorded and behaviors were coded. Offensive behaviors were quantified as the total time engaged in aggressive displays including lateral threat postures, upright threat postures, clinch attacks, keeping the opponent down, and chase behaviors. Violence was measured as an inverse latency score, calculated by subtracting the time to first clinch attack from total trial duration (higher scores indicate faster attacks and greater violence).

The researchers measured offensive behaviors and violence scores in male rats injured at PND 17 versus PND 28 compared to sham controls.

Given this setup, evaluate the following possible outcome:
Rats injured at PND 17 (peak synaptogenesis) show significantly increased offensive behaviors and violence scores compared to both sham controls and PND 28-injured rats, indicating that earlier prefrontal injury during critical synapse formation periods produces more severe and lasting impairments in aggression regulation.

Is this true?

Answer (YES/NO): NO